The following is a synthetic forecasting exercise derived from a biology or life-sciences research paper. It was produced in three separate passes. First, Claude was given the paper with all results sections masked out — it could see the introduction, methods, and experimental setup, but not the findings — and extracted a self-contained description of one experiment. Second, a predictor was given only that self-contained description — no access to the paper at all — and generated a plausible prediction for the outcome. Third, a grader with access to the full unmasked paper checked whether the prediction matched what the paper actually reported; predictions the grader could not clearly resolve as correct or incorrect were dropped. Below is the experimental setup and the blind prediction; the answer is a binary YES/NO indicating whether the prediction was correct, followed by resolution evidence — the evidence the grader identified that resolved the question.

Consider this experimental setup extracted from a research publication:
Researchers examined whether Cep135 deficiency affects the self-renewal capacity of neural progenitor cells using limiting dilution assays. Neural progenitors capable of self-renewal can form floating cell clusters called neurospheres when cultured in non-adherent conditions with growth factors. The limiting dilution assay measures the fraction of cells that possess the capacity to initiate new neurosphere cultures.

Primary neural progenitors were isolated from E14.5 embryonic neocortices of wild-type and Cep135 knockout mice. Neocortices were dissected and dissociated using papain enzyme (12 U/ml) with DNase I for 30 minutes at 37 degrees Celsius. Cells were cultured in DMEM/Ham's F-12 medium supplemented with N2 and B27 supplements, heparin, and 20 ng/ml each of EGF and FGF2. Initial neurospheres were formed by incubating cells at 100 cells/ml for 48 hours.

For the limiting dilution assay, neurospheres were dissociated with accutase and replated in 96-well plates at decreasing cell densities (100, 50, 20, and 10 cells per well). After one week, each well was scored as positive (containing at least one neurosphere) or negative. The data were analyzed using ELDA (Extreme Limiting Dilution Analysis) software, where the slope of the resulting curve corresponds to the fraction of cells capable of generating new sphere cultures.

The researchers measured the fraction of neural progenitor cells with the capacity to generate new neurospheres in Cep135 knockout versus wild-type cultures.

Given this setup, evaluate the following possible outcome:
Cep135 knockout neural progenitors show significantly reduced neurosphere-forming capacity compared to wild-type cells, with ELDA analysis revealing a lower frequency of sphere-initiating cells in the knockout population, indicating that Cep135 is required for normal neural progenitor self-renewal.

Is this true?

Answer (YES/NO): YES